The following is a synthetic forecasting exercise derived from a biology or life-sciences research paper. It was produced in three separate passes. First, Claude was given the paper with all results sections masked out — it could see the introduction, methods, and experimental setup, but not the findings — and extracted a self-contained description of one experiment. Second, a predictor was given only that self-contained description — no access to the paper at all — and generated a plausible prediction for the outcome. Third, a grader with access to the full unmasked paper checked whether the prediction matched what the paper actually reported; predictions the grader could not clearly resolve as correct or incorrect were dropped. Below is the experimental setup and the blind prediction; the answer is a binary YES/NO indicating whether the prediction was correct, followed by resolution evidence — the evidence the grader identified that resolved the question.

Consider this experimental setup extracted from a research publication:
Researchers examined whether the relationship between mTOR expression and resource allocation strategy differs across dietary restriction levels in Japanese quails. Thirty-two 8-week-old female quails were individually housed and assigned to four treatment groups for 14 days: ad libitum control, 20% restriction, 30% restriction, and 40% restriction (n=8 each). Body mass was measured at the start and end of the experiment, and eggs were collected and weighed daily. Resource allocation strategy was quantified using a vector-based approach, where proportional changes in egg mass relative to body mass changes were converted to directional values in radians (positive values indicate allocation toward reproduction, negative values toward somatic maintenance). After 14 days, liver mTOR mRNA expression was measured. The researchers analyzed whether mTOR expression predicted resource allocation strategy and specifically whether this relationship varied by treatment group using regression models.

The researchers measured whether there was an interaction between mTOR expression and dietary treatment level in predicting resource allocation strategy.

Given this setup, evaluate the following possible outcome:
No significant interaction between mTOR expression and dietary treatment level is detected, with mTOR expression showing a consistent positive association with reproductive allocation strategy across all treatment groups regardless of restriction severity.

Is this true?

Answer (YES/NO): NO